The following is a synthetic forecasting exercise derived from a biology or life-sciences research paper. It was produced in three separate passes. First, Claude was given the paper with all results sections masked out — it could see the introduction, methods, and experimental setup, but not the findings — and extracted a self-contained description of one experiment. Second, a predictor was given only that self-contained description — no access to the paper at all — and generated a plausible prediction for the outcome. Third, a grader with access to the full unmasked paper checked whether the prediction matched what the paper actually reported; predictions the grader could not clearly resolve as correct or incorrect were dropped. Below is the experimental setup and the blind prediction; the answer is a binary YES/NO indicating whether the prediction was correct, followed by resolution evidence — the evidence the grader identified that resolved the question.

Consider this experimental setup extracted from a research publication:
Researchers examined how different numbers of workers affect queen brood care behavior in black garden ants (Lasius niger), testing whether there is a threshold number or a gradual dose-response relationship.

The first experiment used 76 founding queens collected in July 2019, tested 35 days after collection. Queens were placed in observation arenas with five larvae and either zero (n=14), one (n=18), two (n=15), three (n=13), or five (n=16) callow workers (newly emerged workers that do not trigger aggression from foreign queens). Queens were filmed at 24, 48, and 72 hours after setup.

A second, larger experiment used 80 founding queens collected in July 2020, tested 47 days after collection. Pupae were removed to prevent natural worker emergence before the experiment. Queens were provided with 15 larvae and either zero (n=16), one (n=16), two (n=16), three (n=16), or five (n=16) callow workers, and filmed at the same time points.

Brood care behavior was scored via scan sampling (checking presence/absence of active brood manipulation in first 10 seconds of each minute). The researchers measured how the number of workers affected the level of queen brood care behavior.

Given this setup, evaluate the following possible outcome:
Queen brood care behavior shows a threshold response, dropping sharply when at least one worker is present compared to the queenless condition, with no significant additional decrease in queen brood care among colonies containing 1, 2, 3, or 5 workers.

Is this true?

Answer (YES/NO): NO